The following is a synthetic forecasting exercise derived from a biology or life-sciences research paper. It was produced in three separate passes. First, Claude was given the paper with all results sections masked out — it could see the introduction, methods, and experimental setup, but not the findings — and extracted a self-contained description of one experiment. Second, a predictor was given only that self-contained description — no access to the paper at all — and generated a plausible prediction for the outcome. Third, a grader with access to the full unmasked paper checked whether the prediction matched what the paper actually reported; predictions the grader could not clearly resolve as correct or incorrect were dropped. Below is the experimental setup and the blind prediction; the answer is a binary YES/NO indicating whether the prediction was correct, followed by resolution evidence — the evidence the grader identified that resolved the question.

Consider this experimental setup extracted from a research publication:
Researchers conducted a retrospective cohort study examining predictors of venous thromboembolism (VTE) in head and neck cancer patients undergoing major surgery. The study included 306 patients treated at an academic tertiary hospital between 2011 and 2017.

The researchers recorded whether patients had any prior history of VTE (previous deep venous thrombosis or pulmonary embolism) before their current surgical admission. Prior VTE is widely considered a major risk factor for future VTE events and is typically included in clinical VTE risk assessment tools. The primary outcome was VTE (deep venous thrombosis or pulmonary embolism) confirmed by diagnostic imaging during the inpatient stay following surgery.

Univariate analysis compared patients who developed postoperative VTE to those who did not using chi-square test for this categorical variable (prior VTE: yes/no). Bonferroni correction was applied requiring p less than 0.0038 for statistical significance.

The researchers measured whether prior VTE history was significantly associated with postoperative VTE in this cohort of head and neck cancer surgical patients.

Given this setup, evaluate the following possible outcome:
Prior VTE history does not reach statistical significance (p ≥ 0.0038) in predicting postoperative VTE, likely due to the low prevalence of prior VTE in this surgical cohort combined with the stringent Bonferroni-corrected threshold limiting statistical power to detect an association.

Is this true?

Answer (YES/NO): YES